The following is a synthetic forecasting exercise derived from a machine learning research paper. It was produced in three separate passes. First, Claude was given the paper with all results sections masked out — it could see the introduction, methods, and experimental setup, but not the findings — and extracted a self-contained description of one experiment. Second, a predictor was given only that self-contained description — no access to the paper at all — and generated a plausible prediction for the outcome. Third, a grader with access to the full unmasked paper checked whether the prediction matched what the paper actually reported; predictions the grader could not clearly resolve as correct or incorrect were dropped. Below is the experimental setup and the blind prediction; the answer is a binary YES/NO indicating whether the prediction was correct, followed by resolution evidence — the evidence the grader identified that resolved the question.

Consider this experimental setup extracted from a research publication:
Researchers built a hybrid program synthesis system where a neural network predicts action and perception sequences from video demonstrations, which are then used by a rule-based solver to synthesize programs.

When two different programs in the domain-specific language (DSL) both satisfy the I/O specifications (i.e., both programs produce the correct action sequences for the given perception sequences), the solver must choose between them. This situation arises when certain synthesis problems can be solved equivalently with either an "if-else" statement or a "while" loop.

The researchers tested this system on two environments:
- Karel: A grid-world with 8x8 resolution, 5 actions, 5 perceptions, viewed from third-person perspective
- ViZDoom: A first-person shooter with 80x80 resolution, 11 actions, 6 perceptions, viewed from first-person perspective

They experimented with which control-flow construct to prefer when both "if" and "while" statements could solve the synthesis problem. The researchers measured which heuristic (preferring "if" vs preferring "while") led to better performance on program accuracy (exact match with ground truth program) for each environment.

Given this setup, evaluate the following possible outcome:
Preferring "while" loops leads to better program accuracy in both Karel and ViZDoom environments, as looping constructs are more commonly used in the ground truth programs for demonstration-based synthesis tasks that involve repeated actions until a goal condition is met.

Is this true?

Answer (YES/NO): NO